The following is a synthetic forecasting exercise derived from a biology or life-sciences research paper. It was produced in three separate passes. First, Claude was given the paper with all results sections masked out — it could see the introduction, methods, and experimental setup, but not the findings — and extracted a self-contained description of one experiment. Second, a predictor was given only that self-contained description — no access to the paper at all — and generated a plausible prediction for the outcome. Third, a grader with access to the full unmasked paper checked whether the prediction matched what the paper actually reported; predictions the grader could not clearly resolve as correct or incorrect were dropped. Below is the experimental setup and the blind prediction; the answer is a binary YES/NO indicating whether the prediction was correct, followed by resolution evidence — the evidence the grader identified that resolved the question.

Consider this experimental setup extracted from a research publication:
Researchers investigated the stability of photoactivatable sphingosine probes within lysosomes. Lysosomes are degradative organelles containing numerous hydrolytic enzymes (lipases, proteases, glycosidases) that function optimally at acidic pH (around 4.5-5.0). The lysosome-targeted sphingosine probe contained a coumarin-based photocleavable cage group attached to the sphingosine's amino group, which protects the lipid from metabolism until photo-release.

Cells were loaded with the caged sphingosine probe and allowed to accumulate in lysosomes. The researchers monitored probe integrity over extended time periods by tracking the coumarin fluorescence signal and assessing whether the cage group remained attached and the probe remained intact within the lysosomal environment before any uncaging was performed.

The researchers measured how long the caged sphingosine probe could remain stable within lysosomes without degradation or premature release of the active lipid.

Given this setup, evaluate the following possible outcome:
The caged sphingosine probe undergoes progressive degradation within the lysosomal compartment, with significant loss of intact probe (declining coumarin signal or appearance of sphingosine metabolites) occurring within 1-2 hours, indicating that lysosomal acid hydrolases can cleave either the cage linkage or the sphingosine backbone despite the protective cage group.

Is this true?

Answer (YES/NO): NO